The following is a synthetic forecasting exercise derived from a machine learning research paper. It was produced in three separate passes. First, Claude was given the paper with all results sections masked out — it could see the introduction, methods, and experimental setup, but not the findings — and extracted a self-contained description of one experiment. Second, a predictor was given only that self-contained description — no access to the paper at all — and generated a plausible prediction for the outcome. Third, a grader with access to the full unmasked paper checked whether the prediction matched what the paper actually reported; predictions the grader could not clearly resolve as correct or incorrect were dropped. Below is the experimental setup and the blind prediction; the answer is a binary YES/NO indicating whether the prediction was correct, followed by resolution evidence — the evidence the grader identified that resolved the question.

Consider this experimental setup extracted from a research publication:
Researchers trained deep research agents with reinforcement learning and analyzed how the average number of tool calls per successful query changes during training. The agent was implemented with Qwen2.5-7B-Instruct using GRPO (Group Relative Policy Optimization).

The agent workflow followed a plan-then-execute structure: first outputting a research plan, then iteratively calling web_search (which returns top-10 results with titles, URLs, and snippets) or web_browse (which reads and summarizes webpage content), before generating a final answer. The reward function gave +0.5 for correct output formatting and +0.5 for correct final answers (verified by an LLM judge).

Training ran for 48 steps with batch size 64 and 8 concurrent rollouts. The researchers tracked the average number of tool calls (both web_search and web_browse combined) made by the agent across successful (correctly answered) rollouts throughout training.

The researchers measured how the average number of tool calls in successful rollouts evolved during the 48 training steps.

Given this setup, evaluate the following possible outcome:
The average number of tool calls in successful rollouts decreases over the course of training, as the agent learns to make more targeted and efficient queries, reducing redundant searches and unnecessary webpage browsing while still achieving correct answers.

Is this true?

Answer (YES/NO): NO